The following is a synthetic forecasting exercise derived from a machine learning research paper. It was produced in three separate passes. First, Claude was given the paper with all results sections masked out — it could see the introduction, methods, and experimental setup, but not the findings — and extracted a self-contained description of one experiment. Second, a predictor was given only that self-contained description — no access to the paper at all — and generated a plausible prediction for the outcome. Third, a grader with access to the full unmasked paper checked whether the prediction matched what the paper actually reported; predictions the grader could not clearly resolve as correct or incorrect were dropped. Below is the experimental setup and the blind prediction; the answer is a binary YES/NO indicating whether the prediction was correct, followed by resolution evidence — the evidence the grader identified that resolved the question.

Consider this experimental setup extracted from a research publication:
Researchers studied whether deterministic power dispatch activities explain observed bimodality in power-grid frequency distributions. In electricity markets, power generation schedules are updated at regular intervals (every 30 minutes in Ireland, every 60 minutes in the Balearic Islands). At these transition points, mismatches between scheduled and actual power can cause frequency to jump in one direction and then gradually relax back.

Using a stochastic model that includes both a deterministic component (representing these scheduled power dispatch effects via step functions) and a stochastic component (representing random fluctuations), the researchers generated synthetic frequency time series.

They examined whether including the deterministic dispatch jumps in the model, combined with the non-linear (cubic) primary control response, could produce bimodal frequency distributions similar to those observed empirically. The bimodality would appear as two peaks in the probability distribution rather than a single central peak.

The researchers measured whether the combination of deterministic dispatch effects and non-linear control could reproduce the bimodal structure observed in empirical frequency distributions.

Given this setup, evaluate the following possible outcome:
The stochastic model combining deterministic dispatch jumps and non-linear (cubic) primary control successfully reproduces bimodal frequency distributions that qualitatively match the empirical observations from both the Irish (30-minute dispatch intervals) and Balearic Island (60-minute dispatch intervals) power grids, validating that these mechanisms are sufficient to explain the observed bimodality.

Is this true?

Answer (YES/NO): YES